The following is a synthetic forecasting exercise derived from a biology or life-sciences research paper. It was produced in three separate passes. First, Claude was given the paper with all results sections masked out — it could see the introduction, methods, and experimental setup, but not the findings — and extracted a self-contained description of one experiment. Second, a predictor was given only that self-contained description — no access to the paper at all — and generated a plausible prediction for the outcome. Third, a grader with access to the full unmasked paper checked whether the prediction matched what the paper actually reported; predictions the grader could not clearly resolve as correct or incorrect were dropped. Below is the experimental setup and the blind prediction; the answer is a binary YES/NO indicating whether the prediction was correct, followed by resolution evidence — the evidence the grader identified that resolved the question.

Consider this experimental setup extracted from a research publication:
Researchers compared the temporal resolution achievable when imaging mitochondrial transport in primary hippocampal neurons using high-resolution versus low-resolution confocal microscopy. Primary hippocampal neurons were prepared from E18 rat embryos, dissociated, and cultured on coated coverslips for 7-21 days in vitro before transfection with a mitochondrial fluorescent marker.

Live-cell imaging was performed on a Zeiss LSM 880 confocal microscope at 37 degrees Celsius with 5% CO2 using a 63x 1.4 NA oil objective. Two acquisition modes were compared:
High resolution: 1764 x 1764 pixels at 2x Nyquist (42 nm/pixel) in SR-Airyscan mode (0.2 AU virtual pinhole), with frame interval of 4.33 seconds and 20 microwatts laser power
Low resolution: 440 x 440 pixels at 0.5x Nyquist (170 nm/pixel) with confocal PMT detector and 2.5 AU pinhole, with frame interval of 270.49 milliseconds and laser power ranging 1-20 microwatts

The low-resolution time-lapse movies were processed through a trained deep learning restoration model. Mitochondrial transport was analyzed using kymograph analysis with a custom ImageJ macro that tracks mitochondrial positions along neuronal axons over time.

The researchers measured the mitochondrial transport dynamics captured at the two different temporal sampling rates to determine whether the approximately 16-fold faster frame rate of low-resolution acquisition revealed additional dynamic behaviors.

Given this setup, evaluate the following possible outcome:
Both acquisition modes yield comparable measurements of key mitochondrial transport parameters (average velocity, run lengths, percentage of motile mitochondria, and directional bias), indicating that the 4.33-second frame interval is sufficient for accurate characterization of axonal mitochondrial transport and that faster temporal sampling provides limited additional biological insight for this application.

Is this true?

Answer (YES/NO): NO